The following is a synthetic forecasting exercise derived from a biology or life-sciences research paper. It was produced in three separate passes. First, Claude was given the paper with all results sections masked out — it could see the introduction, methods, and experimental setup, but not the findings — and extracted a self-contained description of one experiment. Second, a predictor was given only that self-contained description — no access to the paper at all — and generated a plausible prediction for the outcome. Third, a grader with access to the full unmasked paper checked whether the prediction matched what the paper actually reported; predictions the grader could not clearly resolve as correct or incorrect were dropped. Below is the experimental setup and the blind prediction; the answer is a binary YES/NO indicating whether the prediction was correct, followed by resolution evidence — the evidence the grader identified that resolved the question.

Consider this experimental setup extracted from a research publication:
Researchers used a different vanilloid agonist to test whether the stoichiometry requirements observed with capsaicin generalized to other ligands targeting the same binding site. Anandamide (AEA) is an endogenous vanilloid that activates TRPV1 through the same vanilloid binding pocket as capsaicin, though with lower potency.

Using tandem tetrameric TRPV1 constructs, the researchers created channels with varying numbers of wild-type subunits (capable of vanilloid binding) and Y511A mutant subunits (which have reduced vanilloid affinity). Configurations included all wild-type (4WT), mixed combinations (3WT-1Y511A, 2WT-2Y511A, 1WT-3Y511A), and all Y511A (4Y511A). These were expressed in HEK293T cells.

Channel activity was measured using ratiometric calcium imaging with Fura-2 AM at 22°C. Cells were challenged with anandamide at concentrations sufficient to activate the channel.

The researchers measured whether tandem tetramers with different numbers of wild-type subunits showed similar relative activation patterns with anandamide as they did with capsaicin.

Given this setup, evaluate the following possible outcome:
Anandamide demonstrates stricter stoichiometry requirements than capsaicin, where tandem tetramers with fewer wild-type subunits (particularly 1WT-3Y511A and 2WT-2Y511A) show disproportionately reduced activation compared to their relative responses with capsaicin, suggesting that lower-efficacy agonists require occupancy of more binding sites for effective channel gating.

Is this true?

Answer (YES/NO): NO